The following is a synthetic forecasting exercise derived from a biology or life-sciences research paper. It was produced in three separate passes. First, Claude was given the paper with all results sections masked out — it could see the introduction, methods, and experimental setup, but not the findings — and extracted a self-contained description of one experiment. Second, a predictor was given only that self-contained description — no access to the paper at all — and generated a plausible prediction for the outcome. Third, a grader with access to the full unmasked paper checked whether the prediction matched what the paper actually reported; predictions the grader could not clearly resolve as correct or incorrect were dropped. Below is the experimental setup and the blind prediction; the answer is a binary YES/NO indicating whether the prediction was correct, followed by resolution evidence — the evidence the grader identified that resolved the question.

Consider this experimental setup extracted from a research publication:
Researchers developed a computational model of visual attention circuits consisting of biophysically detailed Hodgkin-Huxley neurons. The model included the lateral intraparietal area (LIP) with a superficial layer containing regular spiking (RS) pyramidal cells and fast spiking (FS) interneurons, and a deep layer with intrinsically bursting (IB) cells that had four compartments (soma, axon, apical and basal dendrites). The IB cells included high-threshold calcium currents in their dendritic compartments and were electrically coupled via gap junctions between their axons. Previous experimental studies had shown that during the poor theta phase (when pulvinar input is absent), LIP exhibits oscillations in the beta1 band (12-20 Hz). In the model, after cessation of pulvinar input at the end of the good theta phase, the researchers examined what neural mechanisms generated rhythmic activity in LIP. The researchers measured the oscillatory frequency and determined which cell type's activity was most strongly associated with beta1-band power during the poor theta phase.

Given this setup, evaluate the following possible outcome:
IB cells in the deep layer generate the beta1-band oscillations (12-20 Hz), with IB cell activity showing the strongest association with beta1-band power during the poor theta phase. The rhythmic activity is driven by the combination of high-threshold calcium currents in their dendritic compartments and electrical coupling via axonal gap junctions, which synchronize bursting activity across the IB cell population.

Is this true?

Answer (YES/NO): NO